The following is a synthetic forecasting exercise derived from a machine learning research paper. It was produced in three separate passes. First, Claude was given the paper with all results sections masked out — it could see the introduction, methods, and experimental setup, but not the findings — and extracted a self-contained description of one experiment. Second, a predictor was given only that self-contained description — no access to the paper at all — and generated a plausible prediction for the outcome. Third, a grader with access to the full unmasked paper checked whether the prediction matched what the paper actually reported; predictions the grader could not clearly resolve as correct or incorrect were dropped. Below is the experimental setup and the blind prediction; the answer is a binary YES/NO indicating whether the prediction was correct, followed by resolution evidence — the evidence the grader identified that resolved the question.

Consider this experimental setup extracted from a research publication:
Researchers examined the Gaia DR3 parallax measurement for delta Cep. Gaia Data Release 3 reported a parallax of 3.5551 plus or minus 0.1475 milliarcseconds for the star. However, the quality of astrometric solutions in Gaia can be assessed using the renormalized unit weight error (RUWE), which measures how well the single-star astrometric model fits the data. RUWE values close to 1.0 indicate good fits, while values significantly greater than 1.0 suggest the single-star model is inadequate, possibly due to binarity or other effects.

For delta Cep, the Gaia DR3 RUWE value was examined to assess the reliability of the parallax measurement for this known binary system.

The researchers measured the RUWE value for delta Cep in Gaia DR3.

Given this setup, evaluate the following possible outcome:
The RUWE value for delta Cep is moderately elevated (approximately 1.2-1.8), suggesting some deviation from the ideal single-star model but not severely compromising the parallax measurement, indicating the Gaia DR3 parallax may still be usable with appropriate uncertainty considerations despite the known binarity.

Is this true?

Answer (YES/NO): NO